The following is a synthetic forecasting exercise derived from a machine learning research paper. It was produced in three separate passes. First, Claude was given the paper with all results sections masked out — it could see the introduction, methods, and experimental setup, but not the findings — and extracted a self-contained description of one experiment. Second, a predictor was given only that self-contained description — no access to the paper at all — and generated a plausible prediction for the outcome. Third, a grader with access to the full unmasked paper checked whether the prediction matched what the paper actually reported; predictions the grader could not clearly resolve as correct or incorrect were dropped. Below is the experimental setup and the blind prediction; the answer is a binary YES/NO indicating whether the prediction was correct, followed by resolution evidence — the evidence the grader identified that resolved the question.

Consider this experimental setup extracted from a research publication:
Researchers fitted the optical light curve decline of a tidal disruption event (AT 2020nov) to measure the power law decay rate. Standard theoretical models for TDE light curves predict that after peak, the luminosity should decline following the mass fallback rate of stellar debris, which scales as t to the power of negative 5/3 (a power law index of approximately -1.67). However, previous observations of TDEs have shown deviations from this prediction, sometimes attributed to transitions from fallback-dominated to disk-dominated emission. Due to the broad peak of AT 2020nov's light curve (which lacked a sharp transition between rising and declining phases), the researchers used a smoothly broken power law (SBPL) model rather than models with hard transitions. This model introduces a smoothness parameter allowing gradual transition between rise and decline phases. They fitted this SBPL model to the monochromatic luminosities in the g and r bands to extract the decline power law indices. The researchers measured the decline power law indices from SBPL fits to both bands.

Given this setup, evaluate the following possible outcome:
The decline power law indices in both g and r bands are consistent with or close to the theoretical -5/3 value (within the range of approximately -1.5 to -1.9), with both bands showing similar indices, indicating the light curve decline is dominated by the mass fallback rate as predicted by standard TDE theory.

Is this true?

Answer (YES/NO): NO